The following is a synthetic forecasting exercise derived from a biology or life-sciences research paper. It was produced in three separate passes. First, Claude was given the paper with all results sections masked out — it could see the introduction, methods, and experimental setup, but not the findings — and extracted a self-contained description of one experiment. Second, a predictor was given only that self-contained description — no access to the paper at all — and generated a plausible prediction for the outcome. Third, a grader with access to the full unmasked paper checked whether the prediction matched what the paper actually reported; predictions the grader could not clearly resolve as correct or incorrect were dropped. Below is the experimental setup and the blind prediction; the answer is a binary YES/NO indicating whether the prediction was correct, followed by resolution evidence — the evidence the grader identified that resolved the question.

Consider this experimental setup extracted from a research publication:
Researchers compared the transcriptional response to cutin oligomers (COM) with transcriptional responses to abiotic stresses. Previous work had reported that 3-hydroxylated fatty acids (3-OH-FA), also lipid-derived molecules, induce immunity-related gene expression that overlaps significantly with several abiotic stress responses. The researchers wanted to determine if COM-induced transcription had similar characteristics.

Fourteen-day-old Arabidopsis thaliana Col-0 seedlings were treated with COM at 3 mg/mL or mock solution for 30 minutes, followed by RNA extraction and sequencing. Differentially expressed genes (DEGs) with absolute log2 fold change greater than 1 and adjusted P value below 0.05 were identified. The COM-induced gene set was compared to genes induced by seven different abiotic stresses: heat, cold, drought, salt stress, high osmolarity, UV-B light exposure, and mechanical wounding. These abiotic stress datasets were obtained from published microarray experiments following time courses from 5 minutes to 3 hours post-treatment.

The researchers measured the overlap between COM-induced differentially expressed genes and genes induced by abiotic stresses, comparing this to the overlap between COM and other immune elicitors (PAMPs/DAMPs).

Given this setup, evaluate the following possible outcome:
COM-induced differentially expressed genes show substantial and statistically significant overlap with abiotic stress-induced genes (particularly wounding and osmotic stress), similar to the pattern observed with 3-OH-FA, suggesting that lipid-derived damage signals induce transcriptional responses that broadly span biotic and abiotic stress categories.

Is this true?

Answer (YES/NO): NO